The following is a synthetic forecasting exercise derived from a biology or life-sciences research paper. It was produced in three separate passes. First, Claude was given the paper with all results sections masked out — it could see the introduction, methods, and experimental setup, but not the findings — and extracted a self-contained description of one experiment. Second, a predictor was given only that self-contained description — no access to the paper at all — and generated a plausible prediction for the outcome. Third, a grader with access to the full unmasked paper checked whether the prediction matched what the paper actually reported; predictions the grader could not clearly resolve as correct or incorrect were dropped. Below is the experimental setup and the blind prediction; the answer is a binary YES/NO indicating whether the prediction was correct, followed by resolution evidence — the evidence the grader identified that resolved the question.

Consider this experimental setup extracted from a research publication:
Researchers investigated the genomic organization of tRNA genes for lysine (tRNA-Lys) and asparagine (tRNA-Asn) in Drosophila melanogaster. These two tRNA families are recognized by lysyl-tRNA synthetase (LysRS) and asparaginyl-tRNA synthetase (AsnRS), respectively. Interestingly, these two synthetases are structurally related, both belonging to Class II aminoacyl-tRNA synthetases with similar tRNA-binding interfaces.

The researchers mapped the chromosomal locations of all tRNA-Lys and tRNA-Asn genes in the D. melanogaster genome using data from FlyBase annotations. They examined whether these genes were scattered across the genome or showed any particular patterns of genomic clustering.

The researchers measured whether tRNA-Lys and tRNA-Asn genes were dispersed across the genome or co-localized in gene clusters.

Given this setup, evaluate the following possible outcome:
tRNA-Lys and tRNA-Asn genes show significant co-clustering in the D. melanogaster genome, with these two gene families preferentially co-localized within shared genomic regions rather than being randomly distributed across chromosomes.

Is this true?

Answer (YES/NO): YES